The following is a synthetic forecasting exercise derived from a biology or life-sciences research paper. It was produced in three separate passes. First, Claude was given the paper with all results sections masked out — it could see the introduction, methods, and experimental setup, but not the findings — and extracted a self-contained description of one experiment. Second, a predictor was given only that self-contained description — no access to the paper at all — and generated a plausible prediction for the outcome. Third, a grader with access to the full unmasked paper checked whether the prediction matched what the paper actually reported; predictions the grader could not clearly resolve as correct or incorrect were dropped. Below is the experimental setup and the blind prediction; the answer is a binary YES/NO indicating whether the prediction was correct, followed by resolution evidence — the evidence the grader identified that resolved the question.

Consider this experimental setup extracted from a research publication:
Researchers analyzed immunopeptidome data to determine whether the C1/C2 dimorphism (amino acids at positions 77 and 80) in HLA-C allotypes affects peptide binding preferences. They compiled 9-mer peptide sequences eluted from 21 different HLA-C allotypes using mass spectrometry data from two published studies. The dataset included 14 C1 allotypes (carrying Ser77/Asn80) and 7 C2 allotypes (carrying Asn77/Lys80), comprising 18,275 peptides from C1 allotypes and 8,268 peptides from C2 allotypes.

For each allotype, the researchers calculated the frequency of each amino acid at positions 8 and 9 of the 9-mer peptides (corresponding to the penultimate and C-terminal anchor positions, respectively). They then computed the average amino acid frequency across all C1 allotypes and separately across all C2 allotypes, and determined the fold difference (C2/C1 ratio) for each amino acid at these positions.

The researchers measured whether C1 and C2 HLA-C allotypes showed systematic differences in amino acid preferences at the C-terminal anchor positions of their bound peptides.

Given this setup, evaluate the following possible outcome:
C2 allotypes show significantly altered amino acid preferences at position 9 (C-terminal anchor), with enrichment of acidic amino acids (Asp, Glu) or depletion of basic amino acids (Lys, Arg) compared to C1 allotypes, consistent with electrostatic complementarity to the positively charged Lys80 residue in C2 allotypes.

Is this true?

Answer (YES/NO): NO